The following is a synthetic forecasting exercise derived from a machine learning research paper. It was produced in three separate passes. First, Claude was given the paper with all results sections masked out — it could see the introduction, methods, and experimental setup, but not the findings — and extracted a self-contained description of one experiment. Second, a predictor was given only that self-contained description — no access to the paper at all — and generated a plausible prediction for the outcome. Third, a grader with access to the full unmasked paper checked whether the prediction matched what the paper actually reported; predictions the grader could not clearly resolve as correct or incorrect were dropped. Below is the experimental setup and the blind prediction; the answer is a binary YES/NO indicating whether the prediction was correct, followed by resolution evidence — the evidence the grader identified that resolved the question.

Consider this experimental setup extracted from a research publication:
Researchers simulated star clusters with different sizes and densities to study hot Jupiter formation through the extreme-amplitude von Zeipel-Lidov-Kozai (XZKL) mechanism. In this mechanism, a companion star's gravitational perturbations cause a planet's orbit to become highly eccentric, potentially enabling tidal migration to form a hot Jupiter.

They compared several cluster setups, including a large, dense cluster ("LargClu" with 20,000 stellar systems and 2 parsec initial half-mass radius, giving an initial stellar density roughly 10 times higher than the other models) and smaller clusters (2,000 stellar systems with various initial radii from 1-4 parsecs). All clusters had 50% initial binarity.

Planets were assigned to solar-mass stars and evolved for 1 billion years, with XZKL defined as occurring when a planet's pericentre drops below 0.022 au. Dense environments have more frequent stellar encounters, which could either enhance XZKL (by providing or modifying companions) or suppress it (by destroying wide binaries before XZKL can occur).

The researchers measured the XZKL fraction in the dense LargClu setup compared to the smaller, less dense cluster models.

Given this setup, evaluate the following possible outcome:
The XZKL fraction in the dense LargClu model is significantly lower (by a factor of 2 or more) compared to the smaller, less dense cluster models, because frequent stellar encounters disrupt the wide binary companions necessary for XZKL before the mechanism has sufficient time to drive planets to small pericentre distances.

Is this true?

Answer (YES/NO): YES